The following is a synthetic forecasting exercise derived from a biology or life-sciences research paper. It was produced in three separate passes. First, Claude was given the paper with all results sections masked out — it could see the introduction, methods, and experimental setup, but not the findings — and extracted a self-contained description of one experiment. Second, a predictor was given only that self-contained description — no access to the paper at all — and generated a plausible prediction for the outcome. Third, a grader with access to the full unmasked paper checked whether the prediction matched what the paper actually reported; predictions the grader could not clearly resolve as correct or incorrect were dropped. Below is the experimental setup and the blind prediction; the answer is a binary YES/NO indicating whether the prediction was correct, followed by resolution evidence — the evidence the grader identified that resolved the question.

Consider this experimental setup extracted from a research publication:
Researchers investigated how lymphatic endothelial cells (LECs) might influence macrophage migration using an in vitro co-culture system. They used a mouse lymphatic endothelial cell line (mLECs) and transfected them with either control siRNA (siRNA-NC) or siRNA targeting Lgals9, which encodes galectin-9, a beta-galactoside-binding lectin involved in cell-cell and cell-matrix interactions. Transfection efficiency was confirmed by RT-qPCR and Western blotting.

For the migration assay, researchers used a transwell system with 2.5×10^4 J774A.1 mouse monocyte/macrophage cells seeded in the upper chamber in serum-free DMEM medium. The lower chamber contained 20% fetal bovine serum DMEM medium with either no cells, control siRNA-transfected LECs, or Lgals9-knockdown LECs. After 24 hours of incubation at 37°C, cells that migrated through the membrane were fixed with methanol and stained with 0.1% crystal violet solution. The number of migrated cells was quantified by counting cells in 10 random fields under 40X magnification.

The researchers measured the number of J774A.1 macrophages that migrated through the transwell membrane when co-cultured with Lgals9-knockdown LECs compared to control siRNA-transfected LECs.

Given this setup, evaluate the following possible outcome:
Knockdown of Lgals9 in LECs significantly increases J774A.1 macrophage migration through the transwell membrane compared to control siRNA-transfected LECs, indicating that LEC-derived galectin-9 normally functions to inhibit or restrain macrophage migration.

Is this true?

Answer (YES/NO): NO